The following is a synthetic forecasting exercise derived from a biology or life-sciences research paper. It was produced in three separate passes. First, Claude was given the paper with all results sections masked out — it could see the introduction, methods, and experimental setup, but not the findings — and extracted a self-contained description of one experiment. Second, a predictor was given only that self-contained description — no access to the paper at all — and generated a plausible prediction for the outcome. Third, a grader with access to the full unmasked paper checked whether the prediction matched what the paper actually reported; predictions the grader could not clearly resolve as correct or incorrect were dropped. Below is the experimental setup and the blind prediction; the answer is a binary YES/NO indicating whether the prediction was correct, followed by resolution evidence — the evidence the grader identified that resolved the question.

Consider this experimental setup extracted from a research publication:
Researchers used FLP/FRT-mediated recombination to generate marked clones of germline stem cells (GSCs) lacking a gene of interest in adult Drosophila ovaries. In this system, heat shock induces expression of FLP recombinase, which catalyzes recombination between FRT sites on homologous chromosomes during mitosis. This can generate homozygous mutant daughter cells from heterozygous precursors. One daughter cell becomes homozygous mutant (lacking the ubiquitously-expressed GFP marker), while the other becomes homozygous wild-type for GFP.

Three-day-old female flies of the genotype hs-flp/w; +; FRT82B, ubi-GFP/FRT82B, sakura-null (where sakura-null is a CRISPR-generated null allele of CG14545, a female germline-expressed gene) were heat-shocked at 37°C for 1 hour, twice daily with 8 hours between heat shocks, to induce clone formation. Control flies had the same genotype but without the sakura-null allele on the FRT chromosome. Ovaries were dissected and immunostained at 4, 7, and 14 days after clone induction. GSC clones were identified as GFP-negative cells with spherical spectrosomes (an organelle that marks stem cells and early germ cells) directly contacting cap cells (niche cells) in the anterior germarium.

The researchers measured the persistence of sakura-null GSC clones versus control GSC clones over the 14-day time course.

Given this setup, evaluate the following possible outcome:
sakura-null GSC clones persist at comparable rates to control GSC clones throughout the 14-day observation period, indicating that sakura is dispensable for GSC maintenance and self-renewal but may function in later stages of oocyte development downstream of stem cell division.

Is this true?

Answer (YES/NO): NO